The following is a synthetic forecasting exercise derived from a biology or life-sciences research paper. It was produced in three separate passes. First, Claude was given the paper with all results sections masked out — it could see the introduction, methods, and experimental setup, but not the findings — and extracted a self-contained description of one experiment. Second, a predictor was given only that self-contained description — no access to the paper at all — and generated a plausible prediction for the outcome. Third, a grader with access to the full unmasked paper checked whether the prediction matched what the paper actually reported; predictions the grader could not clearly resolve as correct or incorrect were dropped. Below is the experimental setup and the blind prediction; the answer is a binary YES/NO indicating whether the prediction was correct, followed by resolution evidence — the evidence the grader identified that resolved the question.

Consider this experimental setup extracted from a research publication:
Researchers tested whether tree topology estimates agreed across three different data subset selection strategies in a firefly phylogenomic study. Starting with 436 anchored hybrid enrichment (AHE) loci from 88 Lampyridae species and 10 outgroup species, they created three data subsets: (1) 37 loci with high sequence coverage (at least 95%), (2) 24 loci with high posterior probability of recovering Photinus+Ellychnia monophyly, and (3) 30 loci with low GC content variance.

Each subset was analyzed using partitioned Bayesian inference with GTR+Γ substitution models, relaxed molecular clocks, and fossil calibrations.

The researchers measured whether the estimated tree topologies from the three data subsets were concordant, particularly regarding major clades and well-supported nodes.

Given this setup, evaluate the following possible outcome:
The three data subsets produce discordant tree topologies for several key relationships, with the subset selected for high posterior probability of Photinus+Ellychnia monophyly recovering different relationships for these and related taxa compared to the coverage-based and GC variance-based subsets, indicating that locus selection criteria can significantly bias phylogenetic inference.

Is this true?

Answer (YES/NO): NO